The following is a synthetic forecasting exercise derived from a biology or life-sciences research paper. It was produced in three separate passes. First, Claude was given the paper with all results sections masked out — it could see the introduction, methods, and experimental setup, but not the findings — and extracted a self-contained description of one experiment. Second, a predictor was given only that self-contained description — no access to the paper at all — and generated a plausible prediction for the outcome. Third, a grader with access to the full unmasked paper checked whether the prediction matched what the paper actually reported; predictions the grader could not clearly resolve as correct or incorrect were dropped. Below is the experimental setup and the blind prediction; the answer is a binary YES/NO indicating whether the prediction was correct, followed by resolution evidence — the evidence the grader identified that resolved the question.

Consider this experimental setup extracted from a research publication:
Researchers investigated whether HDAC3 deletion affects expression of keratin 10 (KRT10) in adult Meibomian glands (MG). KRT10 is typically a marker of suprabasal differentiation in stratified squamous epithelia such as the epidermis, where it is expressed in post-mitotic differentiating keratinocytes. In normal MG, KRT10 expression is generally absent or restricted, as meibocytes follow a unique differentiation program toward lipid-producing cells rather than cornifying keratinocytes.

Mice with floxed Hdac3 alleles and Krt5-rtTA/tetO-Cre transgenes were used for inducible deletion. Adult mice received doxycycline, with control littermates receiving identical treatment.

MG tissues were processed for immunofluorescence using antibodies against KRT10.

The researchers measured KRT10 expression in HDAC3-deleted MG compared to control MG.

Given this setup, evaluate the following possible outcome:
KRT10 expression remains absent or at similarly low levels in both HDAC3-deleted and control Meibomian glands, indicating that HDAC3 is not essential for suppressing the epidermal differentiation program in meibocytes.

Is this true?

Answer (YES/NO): YES